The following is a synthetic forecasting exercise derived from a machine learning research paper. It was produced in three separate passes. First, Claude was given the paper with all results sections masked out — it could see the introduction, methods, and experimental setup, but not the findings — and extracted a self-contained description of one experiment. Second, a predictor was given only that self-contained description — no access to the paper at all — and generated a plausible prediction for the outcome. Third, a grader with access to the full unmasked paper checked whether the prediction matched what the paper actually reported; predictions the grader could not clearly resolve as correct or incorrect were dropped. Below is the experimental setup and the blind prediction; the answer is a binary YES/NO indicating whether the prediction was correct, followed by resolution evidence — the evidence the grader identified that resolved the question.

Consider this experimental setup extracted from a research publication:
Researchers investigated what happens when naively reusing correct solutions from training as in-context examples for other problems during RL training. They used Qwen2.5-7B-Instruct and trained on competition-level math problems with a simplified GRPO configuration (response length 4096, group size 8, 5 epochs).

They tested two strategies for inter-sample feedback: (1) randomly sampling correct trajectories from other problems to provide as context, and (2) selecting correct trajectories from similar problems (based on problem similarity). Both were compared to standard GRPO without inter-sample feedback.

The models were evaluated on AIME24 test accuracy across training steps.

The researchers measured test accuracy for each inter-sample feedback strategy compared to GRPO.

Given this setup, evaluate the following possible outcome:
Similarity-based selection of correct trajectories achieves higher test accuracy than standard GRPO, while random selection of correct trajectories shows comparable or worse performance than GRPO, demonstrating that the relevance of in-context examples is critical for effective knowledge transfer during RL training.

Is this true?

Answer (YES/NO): NO